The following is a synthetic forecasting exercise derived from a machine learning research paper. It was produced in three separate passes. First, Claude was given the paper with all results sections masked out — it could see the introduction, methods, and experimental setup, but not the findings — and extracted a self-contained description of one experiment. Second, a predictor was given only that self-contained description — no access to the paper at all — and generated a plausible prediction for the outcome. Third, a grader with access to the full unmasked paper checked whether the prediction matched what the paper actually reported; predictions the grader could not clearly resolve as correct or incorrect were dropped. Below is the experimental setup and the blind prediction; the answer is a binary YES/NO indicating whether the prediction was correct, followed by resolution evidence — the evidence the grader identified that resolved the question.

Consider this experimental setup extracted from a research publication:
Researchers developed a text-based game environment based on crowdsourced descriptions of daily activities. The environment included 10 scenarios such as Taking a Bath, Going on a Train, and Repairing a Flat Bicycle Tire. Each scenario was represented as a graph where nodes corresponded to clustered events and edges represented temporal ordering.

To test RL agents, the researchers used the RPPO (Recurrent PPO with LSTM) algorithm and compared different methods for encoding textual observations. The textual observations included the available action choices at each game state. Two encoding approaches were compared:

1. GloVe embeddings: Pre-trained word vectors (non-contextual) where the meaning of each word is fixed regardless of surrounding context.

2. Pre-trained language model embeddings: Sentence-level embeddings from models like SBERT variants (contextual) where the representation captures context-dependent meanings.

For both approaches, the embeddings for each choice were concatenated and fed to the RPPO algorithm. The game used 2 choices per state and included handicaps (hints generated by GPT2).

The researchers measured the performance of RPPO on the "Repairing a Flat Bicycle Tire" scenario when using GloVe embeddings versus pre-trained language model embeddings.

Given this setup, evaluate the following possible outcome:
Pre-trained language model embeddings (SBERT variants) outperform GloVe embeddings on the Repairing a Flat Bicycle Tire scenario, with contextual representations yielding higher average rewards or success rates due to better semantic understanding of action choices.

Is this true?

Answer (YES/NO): YES